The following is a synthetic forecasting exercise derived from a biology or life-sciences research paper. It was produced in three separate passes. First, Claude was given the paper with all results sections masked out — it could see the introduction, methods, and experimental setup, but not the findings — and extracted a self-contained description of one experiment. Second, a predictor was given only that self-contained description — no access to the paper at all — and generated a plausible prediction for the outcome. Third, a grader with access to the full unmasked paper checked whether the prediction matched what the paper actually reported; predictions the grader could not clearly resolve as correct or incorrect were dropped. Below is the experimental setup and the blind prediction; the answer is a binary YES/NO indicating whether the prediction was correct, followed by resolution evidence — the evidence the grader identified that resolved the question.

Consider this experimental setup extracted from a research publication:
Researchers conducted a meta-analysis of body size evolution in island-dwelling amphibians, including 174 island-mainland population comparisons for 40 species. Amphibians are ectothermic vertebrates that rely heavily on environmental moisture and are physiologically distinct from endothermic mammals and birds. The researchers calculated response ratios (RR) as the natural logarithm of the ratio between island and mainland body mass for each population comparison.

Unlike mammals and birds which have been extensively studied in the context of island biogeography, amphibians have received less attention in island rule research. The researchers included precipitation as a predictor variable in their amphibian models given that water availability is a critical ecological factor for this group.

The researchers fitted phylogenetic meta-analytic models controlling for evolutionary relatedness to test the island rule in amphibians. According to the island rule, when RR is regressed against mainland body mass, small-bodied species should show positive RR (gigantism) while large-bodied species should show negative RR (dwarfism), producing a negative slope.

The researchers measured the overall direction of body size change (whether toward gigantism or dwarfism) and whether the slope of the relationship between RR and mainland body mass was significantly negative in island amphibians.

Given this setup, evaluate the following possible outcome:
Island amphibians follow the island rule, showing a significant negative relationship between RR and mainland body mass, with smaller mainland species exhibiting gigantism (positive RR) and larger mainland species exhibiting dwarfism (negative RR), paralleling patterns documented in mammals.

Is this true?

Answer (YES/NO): NO